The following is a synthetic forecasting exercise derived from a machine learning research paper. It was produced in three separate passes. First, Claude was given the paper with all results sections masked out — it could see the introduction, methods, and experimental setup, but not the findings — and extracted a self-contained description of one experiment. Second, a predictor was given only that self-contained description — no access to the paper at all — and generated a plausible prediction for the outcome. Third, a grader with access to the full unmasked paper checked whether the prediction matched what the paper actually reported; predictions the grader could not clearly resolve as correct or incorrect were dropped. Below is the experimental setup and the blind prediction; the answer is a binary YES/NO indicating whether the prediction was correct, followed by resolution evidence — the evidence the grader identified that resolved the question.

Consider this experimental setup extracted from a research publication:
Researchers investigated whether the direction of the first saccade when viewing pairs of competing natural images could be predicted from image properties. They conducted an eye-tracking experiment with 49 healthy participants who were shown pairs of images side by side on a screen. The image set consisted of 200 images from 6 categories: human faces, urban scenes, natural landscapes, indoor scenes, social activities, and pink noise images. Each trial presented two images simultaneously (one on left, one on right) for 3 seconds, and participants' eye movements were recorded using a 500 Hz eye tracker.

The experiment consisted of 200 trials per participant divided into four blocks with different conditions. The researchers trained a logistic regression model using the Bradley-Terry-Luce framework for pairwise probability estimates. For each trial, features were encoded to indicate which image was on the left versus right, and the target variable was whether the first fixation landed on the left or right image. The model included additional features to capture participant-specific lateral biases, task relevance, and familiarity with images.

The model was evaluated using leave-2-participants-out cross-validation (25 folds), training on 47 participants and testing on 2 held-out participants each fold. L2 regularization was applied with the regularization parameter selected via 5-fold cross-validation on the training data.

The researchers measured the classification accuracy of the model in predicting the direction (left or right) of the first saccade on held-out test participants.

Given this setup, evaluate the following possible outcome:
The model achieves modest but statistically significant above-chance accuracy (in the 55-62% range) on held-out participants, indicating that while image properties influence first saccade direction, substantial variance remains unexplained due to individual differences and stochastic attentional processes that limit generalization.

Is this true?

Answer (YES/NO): NO